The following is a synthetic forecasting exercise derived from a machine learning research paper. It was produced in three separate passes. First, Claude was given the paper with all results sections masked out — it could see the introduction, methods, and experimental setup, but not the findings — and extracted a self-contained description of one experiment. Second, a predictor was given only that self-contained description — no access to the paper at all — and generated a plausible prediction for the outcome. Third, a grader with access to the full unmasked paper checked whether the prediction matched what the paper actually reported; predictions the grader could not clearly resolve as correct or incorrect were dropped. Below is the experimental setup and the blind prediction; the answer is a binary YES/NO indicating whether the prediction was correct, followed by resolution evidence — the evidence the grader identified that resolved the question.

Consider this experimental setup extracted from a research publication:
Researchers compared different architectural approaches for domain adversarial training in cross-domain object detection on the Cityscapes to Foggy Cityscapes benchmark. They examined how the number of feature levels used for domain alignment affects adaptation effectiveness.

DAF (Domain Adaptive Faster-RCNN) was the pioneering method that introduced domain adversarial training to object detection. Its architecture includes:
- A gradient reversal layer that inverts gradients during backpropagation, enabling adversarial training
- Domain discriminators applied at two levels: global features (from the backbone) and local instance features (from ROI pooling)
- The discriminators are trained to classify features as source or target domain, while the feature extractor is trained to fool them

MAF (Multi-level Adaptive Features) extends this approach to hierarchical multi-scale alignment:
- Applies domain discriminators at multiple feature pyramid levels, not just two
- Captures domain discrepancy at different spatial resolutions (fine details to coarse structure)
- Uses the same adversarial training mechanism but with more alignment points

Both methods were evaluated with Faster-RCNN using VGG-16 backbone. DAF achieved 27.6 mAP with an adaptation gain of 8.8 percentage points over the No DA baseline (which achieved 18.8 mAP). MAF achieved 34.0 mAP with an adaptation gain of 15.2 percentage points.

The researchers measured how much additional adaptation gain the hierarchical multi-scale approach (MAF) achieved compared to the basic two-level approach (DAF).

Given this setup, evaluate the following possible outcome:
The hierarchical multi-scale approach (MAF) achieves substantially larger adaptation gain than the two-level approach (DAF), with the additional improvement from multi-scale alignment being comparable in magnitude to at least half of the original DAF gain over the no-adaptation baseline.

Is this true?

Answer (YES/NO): YES